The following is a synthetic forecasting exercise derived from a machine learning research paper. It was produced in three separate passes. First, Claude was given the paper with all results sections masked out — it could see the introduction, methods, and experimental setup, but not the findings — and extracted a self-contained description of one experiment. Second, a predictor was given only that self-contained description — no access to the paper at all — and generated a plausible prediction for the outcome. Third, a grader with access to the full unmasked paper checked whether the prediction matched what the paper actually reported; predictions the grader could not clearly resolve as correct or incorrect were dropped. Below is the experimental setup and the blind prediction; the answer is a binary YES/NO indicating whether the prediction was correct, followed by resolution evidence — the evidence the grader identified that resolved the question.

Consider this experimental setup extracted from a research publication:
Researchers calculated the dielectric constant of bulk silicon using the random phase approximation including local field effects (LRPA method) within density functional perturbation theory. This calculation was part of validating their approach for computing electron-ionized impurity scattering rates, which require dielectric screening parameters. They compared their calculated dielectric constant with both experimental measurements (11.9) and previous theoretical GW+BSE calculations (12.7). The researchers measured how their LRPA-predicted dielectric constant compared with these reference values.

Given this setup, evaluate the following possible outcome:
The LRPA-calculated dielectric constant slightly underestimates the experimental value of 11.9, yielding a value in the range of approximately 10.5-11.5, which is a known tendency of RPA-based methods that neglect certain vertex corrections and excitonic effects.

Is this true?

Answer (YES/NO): NO